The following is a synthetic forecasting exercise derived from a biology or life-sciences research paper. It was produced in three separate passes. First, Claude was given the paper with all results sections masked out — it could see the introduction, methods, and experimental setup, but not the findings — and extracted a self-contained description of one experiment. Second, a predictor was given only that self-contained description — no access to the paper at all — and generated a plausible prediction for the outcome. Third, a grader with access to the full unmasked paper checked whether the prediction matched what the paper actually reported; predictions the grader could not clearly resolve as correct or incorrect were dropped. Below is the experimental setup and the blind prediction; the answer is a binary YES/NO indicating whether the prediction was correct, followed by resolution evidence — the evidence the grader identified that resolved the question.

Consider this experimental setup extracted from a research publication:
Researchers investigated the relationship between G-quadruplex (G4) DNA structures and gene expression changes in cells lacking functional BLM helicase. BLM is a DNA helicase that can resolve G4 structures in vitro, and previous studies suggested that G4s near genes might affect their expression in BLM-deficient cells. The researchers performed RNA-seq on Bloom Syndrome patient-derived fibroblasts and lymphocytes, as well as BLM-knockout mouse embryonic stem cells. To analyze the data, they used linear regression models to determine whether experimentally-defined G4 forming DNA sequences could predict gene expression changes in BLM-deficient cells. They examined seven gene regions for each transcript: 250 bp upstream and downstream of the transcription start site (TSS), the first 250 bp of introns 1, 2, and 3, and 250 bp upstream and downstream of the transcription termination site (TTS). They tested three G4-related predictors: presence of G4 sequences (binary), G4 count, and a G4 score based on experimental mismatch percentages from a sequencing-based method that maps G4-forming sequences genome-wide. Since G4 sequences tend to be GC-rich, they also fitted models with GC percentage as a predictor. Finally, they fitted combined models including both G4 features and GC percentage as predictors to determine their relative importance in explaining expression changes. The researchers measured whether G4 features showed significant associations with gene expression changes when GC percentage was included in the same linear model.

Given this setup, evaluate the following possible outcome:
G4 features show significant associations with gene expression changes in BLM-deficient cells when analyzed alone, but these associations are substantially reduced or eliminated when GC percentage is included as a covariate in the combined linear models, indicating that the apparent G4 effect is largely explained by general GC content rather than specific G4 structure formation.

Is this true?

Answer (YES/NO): YES